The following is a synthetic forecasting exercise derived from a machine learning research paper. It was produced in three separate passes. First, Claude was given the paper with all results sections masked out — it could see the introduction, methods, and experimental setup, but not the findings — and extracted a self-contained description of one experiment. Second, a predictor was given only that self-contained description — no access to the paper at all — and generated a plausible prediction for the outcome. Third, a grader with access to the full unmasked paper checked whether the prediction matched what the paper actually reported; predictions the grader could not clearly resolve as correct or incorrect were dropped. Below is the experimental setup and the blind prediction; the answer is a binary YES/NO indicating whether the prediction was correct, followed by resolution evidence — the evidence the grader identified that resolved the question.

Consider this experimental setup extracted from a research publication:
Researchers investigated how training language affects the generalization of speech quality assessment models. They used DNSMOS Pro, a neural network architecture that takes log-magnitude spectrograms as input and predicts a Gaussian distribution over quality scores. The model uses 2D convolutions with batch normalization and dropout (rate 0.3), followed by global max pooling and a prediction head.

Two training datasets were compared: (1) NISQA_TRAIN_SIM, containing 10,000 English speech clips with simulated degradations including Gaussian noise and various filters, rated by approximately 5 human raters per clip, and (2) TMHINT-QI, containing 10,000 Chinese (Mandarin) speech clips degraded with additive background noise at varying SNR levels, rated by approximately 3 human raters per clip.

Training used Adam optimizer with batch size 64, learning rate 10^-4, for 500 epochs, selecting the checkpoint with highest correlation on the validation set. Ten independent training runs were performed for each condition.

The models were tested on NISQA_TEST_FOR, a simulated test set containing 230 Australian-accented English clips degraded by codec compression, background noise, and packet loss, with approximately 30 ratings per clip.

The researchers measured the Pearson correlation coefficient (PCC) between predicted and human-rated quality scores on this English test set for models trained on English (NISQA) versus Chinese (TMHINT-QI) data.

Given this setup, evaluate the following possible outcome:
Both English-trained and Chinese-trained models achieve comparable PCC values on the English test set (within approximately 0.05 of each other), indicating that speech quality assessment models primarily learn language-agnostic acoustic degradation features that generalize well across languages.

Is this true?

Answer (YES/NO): NO